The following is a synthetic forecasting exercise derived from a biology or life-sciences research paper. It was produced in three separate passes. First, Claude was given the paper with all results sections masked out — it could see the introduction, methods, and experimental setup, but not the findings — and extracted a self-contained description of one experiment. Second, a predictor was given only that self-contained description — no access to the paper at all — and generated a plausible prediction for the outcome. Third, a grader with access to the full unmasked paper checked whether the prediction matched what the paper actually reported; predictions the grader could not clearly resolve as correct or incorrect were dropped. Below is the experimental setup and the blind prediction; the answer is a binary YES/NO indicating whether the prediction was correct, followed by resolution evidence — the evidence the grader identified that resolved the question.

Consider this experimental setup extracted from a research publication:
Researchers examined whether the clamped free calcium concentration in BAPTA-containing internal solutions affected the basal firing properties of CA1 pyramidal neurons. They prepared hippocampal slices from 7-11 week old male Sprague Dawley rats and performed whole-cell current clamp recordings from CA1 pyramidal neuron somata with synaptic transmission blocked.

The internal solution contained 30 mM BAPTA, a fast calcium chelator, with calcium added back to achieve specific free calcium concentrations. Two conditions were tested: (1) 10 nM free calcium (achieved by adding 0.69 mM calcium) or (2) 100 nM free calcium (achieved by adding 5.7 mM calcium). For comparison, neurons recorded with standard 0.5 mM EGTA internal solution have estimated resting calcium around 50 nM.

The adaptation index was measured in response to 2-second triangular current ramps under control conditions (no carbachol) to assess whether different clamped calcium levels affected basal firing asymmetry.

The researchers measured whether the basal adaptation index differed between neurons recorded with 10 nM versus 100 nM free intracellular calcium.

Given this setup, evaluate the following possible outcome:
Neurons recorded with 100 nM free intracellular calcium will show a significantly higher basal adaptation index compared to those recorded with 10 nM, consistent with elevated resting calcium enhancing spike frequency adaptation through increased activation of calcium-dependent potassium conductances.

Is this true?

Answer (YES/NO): NO